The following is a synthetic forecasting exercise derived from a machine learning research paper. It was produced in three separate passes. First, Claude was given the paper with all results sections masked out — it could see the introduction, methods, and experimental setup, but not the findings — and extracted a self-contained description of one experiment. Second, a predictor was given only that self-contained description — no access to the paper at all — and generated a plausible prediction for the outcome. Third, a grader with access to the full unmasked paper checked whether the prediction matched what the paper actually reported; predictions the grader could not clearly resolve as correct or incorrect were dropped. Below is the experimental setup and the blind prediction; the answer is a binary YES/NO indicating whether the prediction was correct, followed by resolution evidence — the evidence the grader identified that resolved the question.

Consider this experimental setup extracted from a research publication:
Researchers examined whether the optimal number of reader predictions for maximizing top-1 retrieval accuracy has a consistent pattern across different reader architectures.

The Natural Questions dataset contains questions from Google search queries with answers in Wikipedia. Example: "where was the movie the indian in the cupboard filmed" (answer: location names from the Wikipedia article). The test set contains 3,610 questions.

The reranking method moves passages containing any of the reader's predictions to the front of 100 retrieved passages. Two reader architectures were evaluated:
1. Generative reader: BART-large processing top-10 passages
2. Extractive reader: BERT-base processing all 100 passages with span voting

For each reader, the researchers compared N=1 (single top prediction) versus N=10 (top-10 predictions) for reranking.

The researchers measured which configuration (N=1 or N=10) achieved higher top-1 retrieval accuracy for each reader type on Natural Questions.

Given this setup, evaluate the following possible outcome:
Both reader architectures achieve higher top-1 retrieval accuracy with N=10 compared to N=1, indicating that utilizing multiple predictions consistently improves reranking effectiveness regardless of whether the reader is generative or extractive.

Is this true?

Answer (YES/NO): NO